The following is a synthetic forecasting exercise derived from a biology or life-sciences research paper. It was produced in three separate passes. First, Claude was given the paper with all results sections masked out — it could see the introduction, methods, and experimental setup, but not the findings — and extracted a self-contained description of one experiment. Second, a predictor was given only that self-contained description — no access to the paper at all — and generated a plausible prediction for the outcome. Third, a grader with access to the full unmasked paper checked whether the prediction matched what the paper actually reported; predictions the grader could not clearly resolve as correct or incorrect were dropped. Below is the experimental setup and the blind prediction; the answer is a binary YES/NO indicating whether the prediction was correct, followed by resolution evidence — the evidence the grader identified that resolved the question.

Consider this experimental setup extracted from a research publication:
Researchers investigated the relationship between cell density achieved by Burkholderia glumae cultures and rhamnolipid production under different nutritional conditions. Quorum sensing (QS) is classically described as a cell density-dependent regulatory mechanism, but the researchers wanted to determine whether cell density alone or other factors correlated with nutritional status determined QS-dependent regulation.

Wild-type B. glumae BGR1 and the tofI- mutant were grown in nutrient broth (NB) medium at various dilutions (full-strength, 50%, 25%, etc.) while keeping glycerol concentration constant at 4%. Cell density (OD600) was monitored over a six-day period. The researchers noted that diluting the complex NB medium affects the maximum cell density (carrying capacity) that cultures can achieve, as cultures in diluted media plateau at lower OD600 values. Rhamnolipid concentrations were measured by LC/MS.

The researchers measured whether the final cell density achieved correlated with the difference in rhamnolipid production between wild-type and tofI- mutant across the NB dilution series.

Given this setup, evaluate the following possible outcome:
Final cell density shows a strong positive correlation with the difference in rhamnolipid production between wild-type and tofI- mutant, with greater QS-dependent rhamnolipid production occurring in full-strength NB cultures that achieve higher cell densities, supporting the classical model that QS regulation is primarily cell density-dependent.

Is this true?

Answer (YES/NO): NO